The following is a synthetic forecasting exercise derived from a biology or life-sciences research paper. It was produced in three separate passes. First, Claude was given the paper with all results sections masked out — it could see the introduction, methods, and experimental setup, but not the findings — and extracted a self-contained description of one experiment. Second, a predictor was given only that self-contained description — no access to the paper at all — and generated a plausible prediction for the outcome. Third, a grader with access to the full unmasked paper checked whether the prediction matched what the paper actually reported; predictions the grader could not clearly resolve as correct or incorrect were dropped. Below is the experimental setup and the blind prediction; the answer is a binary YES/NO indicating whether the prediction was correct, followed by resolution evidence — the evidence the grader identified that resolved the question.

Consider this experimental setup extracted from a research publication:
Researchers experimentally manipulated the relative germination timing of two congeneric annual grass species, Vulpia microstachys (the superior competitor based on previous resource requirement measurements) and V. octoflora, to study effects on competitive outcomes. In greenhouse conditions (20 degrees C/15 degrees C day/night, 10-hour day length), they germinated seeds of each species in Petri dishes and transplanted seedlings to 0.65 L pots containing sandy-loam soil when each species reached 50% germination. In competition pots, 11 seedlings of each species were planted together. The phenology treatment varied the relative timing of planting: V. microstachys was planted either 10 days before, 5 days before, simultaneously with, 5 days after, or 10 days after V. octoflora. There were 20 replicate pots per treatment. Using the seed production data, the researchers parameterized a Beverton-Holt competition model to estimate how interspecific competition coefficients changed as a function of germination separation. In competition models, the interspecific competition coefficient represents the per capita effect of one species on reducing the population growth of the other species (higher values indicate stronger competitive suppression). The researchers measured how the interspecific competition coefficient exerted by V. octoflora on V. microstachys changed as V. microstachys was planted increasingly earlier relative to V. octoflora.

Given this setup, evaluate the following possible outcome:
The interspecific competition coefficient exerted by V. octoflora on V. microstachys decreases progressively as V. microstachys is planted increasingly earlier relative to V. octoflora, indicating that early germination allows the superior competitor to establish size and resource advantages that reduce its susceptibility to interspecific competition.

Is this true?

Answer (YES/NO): NO